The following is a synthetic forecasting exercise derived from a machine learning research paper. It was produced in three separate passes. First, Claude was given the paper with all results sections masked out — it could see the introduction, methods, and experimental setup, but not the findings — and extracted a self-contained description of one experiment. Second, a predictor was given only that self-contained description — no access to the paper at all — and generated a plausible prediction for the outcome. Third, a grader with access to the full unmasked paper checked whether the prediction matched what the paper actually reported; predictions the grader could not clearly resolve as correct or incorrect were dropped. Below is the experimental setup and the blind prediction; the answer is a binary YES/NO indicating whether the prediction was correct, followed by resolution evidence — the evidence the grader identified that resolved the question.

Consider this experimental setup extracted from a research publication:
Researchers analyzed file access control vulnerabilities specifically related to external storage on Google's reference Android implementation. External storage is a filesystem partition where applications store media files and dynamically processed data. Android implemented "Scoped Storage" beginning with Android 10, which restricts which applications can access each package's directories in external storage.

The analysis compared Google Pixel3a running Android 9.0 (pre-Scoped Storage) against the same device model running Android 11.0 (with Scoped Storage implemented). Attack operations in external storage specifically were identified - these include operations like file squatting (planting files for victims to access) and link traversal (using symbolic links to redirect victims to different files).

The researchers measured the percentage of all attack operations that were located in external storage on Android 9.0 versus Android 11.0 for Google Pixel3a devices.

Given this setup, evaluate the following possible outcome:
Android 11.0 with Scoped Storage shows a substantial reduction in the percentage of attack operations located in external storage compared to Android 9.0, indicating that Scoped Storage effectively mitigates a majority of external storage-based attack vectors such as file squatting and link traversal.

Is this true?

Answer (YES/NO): YES